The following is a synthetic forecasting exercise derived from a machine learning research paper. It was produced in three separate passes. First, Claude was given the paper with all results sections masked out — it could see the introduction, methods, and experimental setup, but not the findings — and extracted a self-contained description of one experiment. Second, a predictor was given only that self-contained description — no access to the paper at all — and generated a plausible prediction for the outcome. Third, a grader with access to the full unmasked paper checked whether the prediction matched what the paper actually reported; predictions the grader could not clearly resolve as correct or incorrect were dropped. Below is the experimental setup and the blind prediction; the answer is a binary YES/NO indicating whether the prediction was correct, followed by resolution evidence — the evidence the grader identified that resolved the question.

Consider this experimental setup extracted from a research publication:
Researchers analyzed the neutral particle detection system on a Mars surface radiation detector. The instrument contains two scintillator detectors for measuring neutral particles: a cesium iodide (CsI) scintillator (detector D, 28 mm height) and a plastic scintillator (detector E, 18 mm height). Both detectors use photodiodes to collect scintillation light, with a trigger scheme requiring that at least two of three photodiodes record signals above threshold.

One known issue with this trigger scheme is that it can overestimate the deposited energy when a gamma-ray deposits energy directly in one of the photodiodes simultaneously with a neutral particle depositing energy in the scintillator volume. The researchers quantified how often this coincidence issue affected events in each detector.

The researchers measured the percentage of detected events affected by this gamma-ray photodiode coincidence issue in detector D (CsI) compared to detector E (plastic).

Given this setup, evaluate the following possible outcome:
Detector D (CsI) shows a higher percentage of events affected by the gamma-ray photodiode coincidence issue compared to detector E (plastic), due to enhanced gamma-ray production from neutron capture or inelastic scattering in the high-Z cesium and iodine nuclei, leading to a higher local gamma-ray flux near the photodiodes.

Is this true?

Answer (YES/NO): NO